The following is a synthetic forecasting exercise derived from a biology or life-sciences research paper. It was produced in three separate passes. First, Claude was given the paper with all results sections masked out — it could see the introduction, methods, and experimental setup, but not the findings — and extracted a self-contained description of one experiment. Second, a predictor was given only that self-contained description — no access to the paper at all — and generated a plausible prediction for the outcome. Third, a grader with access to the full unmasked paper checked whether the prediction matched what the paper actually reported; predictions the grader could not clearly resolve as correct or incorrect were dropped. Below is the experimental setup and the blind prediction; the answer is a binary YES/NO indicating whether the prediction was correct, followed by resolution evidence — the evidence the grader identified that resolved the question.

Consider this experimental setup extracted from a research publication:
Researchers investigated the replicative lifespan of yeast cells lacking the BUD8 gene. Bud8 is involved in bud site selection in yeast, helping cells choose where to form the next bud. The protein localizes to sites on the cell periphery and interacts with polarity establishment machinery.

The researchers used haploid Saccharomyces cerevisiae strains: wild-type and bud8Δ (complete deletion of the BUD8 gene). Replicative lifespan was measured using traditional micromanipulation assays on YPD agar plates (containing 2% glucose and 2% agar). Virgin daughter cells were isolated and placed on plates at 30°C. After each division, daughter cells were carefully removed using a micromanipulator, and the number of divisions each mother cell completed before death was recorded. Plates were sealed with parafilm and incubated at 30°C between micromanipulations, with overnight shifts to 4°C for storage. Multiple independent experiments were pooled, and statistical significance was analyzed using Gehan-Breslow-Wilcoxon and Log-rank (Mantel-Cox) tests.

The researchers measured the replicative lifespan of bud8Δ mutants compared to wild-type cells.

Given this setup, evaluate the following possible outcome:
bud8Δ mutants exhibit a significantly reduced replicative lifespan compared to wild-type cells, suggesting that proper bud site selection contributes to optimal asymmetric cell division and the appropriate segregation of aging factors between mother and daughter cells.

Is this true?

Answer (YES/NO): NO